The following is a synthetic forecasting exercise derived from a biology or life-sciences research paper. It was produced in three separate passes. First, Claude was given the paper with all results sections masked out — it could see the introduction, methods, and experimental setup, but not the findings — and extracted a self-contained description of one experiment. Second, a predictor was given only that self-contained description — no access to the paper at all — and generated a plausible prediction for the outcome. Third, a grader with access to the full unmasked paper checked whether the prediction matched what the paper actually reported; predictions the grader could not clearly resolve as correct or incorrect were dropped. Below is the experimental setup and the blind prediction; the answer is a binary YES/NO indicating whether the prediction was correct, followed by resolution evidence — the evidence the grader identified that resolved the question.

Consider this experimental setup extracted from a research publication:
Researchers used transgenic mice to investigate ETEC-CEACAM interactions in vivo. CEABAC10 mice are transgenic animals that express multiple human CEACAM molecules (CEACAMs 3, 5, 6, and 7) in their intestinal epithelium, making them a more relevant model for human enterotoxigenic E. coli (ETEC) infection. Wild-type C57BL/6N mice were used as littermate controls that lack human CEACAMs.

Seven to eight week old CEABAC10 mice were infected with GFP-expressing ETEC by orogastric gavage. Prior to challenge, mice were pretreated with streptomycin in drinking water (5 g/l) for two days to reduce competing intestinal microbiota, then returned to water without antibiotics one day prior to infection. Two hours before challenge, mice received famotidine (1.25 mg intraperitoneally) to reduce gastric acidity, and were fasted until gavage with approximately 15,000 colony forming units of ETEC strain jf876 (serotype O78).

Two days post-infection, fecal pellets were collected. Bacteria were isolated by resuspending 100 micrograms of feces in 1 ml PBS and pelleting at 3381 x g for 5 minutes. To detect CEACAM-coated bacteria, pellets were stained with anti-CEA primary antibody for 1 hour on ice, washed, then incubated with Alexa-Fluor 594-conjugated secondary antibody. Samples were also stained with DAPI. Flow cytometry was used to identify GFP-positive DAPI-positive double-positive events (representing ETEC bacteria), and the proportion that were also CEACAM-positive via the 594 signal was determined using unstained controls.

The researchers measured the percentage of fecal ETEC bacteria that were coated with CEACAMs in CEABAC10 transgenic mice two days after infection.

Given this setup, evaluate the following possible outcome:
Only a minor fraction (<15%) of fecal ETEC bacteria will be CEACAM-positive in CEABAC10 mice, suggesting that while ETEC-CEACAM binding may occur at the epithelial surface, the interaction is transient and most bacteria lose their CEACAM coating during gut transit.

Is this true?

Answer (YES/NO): NO